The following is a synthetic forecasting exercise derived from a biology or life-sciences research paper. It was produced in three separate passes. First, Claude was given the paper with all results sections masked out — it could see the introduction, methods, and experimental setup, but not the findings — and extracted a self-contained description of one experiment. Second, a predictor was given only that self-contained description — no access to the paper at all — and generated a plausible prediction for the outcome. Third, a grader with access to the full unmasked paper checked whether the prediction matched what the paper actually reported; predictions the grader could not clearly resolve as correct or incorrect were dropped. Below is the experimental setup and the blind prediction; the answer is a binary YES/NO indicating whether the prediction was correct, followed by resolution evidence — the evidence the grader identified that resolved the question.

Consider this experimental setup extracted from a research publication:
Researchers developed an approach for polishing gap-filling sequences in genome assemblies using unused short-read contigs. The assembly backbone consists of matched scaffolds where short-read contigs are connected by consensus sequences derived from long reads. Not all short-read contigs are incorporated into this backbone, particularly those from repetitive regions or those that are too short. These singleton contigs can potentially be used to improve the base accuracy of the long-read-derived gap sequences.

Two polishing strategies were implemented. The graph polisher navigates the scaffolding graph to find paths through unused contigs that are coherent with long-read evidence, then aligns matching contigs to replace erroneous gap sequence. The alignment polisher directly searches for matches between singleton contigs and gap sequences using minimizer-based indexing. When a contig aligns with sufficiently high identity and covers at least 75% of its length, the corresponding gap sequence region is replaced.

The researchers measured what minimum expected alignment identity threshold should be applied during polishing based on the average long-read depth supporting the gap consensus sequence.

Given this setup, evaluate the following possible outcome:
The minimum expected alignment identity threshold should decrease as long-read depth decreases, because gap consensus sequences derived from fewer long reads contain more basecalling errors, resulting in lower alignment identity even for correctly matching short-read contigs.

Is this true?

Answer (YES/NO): YES